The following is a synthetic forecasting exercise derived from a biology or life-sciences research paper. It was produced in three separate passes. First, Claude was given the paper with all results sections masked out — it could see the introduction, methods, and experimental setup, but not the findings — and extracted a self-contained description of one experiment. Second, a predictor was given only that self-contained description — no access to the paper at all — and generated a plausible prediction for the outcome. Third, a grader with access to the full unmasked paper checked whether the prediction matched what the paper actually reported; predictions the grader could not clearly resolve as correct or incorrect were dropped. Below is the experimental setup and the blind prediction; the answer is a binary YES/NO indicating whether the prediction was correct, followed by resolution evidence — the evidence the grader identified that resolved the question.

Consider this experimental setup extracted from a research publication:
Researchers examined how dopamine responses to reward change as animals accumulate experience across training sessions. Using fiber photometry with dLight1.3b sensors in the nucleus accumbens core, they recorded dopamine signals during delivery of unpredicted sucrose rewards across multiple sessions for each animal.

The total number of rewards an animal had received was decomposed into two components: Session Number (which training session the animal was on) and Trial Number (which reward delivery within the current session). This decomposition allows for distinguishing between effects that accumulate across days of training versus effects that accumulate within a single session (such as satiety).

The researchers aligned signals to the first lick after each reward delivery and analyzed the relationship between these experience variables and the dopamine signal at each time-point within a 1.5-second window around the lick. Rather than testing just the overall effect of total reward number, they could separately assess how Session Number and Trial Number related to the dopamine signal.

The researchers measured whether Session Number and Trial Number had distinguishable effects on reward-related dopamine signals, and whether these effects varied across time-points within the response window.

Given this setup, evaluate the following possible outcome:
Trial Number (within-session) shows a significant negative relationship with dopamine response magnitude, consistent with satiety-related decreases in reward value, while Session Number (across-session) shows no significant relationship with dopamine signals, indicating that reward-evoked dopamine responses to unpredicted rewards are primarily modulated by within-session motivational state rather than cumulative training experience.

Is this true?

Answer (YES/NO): NO